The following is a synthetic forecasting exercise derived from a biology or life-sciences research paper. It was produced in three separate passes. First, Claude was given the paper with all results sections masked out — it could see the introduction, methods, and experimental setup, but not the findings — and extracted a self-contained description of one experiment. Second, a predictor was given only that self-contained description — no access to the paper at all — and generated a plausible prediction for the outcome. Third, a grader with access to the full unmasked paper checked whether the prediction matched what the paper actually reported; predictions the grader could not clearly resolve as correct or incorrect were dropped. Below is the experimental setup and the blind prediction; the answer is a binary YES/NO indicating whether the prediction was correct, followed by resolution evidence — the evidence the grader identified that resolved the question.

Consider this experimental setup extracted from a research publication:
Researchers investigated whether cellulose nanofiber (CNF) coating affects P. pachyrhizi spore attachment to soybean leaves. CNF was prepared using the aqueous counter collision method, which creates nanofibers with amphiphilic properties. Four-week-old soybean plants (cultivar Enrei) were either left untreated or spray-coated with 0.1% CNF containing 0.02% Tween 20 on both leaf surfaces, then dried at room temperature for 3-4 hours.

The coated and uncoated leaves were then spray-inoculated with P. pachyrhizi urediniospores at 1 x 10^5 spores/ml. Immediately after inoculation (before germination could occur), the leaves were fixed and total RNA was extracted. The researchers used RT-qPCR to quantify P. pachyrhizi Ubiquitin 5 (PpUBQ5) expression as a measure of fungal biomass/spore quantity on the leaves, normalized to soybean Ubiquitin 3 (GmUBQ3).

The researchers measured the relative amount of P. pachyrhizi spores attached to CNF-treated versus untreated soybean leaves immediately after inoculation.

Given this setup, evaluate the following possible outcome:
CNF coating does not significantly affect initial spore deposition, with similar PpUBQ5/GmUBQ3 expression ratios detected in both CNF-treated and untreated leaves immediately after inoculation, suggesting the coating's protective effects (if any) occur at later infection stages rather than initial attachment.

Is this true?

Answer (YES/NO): YES